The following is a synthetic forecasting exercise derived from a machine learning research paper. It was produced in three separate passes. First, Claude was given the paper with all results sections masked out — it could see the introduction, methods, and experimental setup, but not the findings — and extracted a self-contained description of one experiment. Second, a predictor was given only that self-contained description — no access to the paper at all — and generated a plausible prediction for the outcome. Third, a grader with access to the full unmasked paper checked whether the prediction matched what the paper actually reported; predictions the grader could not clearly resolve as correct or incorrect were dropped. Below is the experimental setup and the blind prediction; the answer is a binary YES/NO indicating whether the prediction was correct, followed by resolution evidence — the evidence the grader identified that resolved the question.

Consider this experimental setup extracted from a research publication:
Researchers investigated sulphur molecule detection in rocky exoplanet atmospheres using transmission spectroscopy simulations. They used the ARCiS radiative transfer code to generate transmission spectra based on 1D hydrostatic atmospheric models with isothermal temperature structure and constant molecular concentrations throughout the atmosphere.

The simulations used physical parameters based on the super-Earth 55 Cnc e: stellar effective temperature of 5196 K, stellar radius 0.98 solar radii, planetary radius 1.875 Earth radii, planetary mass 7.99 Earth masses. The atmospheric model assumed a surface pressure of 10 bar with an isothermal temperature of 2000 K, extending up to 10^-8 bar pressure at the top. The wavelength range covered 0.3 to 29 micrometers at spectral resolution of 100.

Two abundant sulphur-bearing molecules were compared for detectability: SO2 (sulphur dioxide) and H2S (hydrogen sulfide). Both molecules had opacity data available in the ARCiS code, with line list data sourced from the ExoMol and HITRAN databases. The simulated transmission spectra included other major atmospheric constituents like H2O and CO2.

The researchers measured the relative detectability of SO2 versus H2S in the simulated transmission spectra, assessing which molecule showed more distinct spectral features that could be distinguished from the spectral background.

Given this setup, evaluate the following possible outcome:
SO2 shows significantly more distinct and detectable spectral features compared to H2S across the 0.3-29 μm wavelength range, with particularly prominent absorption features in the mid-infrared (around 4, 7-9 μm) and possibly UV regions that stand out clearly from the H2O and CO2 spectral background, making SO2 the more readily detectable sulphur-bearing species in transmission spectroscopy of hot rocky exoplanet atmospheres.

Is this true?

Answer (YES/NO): YES